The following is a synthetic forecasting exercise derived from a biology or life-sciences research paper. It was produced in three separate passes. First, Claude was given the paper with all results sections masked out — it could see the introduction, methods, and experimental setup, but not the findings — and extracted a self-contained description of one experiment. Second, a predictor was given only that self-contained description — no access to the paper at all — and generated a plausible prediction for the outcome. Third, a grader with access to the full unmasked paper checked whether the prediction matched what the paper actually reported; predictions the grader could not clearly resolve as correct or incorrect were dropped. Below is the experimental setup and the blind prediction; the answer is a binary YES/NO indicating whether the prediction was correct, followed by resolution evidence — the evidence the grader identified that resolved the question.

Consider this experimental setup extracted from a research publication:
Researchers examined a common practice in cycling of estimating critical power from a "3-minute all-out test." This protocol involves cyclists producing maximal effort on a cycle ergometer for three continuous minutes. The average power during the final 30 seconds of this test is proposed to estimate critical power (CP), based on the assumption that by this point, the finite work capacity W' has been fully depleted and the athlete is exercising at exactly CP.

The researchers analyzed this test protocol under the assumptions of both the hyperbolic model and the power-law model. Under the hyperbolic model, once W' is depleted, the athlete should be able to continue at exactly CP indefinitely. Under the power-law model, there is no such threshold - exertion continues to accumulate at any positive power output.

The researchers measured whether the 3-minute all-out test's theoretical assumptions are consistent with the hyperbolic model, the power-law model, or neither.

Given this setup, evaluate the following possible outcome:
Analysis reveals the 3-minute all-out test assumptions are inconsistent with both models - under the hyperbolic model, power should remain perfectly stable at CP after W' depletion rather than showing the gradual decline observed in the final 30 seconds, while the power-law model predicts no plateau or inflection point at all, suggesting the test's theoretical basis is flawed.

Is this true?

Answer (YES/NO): YES